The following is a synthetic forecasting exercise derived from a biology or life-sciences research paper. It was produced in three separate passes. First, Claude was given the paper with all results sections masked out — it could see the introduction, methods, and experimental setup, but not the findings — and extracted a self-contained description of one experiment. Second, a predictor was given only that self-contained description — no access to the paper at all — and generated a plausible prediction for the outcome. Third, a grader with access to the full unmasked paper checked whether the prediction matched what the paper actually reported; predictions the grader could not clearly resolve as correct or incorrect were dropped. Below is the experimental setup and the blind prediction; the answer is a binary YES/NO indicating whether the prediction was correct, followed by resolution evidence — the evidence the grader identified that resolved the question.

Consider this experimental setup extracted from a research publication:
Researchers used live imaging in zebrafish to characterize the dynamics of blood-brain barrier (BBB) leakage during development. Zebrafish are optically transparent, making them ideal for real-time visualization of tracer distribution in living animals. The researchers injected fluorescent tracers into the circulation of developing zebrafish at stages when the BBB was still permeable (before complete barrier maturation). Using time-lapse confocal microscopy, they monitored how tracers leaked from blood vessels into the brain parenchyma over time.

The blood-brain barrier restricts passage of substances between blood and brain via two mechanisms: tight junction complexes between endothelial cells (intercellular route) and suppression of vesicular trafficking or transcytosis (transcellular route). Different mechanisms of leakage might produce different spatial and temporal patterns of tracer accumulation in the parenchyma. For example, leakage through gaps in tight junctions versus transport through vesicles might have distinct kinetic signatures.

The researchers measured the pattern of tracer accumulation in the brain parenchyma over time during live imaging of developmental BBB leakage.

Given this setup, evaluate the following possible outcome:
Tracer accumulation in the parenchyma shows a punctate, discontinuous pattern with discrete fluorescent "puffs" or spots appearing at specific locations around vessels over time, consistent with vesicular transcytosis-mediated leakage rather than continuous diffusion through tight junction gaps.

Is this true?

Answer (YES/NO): NO